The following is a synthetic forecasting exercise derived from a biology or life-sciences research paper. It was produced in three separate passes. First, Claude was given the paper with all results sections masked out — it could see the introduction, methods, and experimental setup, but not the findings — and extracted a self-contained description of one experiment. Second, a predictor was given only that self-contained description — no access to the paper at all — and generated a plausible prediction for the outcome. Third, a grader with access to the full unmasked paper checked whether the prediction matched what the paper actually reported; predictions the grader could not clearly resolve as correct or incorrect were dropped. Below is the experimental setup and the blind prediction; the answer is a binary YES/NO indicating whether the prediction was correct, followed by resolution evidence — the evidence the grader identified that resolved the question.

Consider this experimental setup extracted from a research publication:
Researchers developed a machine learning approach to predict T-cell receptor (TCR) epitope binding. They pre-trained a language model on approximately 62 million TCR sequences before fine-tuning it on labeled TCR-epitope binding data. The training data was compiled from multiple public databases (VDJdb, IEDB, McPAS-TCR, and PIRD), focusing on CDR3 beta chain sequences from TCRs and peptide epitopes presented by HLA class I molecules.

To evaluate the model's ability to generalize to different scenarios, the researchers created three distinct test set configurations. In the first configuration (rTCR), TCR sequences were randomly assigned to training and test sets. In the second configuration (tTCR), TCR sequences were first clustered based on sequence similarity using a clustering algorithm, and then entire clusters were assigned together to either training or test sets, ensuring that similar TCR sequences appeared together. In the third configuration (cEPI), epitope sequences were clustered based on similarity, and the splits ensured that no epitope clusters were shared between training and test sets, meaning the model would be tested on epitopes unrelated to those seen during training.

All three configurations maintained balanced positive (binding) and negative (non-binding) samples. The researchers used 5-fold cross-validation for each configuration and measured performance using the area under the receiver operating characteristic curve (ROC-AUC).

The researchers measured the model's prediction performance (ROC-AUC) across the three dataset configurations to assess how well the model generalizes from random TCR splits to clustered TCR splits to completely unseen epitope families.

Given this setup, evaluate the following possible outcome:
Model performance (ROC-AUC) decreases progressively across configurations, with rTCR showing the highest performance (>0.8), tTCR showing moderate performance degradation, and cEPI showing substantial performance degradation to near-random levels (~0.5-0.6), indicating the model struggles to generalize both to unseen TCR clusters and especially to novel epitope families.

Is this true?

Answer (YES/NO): NO